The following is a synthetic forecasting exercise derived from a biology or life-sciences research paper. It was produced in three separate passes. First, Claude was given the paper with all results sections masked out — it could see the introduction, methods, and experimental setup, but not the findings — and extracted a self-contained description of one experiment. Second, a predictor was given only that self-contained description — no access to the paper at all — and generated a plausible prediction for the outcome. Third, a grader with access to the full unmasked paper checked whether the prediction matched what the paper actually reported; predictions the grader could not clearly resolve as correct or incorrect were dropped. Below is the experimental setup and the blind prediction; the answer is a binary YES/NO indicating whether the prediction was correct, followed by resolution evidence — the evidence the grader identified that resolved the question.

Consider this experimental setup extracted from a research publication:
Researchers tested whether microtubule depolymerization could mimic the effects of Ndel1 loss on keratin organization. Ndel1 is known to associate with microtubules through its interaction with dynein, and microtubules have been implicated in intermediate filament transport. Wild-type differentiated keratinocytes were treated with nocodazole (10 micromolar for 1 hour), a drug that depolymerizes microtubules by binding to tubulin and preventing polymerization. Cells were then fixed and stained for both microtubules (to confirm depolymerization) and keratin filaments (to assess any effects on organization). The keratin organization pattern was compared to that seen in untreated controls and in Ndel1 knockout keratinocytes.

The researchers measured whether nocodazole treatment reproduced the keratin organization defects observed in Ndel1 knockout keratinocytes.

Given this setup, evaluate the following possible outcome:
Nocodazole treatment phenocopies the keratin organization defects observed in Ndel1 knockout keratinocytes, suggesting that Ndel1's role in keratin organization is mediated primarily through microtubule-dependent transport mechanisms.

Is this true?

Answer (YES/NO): NO